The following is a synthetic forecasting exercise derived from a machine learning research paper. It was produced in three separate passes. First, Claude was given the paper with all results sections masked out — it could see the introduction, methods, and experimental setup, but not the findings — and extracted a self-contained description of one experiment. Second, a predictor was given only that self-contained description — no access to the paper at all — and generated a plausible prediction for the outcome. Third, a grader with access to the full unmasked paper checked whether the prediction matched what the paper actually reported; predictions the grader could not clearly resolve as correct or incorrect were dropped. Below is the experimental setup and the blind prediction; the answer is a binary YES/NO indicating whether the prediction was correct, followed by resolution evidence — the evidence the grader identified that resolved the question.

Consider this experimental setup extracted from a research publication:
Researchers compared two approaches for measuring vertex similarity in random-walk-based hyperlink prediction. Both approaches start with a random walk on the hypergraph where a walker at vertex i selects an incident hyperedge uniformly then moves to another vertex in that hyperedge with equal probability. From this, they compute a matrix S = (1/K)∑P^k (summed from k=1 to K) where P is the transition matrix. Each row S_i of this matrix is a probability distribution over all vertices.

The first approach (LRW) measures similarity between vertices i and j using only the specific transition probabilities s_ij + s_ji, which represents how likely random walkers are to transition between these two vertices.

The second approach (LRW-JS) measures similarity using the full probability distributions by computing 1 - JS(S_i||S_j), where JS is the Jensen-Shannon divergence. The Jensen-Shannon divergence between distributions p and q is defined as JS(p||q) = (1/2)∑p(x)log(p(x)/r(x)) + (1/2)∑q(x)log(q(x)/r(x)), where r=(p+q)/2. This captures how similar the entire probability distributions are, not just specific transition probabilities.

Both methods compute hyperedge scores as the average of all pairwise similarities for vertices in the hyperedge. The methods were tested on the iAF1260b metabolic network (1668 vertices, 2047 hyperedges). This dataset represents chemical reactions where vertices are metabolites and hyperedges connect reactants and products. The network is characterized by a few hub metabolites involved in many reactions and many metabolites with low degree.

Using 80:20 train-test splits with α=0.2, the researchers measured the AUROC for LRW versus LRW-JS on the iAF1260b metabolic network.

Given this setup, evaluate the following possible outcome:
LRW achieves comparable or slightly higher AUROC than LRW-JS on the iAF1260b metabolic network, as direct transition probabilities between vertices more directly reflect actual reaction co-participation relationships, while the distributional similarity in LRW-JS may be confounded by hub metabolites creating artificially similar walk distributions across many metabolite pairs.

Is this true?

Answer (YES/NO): YES